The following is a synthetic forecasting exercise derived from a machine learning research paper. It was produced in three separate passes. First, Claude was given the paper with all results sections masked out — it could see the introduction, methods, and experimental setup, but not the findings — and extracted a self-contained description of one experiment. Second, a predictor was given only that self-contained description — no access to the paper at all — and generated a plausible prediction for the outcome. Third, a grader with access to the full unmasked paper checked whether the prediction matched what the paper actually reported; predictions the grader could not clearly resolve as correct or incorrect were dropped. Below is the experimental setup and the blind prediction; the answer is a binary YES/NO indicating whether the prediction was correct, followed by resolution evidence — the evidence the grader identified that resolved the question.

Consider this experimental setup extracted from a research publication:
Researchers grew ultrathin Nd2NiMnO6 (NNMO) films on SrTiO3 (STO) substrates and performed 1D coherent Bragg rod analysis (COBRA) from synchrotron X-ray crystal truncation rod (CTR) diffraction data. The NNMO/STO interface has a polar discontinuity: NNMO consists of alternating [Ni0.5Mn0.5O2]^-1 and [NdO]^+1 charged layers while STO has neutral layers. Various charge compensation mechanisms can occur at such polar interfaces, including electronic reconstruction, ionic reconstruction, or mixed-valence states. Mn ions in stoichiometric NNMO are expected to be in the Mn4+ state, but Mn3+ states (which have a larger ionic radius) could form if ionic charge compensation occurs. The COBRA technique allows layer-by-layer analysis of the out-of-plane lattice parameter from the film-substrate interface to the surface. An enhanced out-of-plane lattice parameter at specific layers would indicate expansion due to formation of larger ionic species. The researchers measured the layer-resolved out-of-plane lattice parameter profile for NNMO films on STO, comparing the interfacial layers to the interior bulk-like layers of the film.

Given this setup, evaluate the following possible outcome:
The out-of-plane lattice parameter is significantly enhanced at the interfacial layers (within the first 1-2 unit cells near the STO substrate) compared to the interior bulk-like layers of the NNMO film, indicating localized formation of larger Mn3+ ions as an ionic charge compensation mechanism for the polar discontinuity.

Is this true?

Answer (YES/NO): NO